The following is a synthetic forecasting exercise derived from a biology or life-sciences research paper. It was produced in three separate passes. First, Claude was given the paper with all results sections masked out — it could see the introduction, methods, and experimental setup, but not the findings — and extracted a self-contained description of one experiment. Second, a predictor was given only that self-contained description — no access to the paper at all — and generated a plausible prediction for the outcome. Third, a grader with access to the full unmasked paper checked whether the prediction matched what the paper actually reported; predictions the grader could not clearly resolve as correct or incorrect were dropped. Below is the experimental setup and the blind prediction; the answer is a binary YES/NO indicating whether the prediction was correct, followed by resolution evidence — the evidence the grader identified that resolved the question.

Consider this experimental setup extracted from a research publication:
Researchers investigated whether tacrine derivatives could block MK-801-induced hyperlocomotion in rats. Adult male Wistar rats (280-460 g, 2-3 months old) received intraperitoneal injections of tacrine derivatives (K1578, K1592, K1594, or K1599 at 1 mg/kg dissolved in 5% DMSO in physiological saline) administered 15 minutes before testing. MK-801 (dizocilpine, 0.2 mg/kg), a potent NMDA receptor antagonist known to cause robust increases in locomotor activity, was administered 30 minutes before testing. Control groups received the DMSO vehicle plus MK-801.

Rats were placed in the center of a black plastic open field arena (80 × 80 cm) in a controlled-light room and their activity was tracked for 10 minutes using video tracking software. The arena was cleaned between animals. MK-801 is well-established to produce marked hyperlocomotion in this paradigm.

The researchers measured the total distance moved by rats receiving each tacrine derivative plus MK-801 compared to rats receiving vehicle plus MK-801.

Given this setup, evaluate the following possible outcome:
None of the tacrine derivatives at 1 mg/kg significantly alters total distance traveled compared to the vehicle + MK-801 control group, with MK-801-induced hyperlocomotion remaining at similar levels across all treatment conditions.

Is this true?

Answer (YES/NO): NO